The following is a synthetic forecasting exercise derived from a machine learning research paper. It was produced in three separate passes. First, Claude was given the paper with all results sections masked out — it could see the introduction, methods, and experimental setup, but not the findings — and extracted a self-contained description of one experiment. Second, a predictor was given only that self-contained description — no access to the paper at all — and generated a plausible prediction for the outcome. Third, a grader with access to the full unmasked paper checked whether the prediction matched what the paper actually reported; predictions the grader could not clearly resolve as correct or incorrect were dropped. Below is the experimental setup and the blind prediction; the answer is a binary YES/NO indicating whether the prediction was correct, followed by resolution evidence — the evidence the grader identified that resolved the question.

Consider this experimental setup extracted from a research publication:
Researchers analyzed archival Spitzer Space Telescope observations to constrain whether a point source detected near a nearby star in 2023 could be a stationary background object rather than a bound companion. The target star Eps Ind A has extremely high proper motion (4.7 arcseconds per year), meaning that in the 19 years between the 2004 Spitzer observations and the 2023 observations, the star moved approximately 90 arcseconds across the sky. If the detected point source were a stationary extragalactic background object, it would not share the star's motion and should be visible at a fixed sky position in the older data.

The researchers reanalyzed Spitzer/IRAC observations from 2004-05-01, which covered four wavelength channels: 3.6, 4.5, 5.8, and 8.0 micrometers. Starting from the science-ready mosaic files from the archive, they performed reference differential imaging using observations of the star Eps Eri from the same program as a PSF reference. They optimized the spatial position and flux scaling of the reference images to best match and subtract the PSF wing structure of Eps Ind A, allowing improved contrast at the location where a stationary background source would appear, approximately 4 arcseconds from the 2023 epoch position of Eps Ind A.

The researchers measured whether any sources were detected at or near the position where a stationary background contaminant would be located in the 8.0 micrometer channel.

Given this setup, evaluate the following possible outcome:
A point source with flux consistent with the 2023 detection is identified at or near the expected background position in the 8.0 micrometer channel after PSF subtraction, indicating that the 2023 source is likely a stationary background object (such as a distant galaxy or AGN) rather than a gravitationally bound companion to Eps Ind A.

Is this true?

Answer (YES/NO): NO